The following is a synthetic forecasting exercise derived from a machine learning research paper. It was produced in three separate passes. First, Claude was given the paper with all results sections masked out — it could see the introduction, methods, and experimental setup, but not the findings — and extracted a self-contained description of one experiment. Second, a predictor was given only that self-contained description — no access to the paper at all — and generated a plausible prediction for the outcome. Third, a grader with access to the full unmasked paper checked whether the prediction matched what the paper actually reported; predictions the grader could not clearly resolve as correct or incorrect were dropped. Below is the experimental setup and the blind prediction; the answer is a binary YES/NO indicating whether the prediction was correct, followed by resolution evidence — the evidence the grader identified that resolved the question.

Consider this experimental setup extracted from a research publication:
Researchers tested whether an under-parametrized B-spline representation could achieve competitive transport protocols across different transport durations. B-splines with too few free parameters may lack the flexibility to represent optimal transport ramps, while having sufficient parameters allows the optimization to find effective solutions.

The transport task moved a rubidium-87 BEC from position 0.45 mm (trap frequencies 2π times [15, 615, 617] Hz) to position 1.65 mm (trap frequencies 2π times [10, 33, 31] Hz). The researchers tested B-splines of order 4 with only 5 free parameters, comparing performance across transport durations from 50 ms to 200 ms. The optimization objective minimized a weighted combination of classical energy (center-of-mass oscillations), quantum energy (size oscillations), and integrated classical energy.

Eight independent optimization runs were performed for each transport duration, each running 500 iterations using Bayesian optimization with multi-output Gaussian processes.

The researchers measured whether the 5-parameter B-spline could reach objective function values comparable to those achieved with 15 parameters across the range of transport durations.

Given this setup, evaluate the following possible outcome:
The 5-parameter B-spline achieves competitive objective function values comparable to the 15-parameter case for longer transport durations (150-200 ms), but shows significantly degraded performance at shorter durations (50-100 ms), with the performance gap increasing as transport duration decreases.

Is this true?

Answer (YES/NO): NO